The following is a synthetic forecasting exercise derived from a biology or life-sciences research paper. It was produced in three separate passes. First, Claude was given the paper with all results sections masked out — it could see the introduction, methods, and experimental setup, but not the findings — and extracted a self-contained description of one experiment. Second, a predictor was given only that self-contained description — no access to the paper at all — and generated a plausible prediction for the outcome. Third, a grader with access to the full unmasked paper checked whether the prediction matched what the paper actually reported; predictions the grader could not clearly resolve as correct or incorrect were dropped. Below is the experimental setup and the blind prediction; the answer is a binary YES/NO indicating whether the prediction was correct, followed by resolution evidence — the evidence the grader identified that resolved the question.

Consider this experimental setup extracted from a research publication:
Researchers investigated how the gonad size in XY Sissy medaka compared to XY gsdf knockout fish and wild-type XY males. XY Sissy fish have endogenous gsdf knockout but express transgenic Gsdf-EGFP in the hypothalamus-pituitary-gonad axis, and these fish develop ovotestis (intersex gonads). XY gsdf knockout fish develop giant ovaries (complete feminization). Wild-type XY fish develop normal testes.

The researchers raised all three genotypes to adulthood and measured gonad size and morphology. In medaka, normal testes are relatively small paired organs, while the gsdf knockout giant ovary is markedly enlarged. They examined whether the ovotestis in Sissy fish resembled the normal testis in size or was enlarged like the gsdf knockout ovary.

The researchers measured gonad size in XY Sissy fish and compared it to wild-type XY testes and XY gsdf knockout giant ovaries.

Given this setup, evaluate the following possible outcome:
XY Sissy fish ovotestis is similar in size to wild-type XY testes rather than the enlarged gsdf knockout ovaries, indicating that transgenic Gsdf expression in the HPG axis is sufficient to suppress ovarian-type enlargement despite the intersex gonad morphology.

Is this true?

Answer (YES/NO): NO